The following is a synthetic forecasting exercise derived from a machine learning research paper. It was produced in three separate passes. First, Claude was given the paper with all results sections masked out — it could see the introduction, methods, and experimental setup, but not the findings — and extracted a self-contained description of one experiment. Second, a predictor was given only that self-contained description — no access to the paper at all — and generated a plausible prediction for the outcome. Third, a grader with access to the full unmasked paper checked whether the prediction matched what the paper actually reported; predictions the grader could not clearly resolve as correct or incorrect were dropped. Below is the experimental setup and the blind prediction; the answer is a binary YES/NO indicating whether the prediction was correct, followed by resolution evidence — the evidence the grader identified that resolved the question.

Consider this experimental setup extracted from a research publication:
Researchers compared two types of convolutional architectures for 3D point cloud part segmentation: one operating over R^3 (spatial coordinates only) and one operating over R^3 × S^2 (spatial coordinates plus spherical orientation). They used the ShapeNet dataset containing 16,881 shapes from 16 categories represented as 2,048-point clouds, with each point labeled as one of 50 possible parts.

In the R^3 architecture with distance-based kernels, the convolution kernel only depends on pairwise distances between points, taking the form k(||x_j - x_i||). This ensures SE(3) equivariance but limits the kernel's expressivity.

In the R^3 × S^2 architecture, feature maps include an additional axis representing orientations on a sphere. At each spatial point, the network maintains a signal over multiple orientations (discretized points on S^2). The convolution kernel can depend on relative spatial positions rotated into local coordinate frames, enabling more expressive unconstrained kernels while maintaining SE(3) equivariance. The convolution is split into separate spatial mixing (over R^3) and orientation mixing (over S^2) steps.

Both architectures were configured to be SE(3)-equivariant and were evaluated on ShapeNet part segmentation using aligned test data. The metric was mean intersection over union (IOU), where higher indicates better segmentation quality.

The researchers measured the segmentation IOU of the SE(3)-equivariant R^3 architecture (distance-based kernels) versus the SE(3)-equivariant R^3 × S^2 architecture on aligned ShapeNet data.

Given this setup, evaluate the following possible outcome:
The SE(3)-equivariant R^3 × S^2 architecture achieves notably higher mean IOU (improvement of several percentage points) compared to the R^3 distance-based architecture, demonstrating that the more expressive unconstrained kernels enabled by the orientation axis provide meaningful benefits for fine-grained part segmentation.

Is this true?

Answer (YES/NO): YES